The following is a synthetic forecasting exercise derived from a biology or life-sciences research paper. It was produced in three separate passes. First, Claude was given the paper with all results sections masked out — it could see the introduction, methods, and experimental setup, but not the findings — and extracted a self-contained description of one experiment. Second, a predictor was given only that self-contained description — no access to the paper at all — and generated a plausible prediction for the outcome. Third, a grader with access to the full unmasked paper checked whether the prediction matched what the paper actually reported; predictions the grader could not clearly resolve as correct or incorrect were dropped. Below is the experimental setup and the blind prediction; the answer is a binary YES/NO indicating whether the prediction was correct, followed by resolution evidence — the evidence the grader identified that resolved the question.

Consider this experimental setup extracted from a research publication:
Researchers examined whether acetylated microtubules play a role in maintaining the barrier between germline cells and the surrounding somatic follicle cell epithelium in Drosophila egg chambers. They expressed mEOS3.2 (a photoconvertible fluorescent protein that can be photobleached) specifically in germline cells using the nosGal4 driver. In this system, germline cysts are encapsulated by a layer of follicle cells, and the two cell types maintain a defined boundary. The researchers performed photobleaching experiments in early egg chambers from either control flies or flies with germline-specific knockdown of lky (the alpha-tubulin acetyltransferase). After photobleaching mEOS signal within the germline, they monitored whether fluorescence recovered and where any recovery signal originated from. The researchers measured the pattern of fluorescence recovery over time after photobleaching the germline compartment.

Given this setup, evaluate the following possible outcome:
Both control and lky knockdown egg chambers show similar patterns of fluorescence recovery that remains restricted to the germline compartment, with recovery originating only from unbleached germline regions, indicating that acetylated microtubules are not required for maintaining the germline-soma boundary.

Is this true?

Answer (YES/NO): NO